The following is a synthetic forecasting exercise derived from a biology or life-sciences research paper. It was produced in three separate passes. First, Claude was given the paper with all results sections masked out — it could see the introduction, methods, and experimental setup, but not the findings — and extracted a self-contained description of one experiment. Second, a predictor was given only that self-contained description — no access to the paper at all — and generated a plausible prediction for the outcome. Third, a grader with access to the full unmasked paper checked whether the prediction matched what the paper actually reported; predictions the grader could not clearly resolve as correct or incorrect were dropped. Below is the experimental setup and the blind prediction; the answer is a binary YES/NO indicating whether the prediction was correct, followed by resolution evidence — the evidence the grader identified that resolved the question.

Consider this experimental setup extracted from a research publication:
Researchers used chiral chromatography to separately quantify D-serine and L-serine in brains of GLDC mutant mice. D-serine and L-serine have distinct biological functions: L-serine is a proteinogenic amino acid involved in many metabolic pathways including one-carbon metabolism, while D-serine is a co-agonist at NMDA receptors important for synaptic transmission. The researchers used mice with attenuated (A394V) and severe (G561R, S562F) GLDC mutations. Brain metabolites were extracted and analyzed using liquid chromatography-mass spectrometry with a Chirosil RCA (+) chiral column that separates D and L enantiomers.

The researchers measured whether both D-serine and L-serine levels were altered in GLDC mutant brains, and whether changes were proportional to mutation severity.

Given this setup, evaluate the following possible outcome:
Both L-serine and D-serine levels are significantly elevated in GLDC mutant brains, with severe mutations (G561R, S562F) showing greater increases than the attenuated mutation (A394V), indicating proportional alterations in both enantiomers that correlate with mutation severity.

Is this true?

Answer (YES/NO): NO